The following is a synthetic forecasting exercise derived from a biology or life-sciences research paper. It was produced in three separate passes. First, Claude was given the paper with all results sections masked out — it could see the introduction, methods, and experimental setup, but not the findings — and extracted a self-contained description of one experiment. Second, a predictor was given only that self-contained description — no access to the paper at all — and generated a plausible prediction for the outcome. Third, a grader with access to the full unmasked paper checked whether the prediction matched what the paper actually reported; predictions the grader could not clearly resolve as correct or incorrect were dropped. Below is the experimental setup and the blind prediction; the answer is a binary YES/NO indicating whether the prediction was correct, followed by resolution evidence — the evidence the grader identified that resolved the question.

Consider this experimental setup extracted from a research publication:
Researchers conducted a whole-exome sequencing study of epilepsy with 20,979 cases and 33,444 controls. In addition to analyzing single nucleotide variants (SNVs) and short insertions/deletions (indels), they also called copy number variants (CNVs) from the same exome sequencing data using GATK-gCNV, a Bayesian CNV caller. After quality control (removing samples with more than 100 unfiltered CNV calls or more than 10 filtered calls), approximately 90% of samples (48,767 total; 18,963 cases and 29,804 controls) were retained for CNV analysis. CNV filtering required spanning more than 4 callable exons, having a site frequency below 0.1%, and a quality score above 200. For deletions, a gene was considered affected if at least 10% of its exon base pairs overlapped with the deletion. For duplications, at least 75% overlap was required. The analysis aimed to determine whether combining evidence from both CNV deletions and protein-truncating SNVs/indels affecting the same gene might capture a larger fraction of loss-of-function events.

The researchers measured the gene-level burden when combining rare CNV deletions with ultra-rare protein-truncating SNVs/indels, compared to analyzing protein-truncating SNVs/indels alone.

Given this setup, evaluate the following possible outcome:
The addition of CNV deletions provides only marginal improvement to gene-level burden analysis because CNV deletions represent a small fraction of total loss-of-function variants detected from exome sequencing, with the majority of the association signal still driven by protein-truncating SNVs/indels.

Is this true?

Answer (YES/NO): NO